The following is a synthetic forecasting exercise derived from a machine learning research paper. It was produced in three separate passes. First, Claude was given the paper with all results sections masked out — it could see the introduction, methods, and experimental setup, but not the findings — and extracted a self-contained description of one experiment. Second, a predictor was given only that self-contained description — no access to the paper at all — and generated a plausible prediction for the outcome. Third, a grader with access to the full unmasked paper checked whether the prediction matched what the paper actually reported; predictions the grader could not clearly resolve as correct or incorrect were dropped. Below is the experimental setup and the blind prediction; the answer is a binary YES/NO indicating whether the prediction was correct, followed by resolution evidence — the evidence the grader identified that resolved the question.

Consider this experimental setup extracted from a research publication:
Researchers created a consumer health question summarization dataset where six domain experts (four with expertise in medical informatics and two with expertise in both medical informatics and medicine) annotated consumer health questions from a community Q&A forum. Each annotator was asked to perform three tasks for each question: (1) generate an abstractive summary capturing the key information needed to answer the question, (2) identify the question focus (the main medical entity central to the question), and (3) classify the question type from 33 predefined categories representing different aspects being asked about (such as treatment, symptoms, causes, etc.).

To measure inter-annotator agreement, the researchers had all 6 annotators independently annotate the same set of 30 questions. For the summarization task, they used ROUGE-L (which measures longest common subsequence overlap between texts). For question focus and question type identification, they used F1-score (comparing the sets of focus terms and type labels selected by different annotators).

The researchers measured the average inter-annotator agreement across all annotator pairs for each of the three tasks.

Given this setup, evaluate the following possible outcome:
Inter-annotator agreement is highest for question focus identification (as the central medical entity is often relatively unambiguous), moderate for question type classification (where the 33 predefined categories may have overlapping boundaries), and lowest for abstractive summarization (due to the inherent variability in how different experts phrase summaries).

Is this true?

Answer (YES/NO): NO